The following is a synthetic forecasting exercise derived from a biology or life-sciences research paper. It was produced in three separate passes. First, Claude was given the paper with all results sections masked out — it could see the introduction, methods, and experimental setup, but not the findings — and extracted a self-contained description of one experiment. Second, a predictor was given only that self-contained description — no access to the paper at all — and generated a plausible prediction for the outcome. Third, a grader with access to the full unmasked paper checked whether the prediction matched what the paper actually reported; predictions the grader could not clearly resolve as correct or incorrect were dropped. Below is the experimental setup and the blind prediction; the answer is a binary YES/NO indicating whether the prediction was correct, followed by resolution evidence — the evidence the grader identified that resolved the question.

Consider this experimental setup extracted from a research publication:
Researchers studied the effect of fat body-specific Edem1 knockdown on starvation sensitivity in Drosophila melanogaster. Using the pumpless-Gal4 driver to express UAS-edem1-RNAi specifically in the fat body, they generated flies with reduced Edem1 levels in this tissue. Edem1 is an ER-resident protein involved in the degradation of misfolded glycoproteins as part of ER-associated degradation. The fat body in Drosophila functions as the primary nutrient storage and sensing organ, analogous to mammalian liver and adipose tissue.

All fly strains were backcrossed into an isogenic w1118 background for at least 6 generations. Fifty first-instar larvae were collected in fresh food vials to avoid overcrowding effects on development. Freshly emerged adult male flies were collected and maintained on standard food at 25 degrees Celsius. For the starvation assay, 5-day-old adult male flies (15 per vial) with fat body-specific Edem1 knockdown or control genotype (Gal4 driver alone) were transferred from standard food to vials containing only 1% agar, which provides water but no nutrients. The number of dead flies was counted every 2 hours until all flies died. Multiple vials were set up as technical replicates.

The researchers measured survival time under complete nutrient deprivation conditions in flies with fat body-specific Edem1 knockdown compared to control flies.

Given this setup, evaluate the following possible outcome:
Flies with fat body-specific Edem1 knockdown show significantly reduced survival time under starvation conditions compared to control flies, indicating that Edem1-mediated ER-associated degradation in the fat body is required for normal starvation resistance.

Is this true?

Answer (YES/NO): NO